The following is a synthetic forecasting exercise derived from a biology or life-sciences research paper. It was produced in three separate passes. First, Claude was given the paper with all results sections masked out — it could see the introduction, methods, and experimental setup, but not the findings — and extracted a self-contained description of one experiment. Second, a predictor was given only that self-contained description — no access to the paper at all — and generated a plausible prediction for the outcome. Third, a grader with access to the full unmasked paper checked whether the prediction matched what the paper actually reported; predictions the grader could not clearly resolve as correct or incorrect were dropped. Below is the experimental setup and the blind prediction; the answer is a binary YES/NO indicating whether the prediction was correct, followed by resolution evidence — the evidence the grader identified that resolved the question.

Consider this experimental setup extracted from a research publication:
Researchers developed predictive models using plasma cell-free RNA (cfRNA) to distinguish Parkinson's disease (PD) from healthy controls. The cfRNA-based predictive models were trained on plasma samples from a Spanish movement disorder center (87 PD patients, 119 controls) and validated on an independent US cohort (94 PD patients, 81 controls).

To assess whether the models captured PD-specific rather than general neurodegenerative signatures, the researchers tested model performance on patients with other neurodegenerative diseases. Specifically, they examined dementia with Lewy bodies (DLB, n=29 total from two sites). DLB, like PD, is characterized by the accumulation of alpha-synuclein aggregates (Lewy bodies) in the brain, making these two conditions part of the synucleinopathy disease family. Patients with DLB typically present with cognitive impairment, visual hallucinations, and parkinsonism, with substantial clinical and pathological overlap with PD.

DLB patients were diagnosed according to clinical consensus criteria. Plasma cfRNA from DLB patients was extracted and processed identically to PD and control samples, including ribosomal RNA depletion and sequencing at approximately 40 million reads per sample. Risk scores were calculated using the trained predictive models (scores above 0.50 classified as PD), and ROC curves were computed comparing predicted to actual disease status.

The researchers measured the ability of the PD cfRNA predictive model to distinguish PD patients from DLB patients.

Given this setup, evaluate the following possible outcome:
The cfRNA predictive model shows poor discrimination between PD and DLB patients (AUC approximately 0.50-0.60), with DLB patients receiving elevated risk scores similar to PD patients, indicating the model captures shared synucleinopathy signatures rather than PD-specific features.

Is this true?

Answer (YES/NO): NO